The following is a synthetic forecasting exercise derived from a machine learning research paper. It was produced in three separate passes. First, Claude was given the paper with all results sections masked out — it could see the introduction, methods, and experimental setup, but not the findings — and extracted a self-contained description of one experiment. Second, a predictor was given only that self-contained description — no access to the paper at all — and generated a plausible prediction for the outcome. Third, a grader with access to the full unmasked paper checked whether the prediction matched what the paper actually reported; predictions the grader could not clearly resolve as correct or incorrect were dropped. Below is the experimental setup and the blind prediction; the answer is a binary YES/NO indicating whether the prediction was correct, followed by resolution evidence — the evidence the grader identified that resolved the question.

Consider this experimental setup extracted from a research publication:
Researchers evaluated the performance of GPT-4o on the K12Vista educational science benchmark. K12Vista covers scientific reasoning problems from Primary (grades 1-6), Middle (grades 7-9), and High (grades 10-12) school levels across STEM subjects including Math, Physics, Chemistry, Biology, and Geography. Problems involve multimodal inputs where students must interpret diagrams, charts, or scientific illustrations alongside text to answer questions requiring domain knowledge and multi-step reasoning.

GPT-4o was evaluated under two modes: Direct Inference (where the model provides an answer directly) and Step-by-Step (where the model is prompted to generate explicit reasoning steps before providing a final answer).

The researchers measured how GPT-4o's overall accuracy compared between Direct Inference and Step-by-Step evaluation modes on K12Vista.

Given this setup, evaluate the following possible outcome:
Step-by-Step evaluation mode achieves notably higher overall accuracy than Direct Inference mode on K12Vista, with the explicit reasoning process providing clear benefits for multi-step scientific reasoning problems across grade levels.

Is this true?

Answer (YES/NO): NO